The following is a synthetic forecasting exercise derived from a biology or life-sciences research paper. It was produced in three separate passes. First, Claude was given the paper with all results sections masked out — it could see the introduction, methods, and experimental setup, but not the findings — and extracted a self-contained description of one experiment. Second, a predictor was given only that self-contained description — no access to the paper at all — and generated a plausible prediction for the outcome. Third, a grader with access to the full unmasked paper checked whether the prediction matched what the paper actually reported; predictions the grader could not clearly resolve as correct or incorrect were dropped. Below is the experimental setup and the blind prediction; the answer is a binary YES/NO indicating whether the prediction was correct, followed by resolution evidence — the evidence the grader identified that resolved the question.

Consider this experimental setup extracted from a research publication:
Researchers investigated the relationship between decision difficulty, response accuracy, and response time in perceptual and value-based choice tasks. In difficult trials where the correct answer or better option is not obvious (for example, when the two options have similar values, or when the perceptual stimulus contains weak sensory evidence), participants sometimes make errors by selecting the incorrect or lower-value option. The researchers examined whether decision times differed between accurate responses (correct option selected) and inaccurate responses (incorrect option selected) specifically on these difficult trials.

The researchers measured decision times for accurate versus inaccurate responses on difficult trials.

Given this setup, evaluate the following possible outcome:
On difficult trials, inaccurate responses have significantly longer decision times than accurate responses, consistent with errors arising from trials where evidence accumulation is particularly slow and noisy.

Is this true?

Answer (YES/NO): YES